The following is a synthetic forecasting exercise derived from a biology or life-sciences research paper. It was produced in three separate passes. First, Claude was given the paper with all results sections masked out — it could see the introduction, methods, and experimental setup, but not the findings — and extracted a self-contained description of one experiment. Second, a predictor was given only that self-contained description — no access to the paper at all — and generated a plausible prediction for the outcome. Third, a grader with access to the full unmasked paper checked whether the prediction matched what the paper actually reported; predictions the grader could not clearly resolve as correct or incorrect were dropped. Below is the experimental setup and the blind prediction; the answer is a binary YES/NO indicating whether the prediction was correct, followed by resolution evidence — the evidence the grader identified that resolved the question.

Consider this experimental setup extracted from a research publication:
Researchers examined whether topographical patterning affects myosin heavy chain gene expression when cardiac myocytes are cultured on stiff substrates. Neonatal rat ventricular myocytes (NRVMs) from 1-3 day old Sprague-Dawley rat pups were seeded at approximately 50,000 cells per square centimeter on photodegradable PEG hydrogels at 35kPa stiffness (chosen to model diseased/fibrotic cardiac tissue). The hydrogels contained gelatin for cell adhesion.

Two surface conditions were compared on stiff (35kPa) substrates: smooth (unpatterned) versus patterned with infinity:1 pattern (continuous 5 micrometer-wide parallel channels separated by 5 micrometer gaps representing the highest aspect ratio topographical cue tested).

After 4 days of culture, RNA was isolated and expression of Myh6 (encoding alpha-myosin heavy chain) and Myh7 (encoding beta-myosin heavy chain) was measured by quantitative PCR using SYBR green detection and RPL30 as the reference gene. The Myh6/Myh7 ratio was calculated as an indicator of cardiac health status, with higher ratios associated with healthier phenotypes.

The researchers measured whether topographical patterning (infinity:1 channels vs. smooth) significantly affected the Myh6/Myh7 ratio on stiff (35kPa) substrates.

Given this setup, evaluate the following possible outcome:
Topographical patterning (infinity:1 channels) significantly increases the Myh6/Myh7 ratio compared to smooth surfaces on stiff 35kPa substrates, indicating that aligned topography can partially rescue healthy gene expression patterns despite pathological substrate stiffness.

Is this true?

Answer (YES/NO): NO